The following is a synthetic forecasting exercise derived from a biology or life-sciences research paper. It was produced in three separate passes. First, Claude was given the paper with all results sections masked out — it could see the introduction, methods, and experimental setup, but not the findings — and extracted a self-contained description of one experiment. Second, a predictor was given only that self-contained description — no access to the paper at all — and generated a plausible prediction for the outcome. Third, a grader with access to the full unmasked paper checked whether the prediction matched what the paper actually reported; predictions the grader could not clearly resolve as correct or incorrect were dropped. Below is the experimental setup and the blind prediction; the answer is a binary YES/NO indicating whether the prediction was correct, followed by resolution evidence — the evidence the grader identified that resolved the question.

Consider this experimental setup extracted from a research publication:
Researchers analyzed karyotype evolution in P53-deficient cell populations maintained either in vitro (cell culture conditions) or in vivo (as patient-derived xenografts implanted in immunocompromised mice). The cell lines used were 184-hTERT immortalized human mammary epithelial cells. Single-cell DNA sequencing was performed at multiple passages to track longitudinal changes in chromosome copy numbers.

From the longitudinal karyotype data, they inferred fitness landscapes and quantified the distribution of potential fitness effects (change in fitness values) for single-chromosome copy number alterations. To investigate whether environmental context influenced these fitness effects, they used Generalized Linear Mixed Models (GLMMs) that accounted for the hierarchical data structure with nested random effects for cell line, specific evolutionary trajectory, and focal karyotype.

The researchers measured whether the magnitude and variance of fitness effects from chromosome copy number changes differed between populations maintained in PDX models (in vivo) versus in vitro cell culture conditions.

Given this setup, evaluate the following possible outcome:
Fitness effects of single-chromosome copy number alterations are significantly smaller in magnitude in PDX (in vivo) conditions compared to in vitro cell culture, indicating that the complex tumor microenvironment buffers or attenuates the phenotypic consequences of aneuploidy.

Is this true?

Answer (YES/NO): NO